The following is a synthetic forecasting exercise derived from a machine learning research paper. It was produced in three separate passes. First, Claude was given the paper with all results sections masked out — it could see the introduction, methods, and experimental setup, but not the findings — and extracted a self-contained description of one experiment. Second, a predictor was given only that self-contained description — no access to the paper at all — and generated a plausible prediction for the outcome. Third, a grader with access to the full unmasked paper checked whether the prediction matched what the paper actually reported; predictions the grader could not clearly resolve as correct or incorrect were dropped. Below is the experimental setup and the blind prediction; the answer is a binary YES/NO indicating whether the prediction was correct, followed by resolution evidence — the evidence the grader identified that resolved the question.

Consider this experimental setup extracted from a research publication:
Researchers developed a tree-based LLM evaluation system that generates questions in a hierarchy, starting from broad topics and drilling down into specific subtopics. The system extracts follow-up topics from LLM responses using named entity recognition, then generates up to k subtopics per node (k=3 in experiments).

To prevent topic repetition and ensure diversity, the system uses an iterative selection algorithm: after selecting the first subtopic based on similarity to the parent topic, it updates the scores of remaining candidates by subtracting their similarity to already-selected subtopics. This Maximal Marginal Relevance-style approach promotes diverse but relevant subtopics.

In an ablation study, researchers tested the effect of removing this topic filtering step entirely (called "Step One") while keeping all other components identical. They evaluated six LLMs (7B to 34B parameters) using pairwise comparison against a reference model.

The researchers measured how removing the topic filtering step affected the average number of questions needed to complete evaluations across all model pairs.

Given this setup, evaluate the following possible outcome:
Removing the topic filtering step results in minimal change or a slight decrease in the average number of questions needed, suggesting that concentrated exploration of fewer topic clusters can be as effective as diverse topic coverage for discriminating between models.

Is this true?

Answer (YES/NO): NO